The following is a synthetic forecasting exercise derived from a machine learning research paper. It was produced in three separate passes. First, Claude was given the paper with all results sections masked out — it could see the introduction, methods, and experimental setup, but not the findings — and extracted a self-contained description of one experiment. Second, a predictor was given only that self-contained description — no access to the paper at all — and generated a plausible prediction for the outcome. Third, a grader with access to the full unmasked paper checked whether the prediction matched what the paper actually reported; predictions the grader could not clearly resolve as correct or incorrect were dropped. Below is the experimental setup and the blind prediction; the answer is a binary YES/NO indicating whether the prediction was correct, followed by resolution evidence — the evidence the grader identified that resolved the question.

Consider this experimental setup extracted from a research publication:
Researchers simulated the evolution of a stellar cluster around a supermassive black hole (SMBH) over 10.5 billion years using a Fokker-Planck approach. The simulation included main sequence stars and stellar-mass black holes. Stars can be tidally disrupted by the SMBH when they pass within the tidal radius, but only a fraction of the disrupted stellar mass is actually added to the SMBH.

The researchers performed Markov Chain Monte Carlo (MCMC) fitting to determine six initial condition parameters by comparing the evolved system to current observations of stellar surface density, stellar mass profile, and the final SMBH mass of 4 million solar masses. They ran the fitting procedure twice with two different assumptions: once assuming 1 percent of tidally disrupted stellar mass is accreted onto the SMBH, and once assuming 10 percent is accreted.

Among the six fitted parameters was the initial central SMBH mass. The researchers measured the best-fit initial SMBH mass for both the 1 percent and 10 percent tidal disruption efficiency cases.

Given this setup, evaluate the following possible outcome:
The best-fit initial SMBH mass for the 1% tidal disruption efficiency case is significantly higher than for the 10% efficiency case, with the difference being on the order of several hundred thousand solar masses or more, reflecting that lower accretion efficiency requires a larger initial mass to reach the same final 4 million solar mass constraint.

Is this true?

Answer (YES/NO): NO